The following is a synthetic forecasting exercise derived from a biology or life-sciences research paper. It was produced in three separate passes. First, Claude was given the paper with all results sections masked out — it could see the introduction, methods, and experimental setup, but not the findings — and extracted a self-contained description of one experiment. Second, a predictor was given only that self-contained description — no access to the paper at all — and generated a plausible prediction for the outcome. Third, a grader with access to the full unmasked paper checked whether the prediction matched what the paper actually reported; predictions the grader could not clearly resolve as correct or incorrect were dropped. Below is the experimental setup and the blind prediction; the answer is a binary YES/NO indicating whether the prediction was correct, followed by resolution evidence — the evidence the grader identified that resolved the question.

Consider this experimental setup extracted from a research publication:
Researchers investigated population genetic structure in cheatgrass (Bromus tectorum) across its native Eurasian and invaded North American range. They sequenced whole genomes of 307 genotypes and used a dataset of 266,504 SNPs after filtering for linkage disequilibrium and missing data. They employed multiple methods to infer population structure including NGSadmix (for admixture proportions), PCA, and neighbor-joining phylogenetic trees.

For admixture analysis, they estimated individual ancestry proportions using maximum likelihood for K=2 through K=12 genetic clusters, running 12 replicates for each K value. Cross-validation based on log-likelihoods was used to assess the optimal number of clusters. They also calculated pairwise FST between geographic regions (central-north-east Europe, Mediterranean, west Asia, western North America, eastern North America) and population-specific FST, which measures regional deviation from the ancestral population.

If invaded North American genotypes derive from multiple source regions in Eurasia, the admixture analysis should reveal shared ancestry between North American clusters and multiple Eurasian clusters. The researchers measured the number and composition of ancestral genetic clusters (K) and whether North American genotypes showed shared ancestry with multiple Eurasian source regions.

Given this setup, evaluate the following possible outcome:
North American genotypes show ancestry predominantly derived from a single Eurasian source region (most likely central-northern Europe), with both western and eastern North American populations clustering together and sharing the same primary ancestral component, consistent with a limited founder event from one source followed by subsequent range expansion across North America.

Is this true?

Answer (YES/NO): NO